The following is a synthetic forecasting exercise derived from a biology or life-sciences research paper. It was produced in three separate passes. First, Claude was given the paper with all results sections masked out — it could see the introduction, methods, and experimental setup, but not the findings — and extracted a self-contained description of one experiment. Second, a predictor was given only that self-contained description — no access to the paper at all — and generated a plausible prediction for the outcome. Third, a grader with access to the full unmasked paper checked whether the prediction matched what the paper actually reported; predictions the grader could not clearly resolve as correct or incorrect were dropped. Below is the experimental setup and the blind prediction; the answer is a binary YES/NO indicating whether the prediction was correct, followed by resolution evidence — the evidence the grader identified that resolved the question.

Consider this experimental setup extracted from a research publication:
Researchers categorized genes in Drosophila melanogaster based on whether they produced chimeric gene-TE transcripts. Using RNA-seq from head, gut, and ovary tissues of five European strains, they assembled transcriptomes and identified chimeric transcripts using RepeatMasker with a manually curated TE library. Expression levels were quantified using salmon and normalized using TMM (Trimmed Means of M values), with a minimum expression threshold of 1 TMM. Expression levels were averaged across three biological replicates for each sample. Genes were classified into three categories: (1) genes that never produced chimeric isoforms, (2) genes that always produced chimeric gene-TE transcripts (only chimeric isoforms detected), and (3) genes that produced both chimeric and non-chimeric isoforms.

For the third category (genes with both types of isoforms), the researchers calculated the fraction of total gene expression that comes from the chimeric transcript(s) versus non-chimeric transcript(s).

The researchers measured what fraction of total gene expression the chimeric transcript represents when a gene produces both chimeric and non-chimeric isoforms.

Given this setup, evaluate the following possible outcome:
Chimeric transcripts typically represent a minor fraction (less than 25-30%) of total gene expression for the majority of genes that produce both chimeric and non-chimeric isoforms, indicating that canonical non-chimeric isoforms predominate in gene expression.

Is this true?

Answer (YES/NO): NO